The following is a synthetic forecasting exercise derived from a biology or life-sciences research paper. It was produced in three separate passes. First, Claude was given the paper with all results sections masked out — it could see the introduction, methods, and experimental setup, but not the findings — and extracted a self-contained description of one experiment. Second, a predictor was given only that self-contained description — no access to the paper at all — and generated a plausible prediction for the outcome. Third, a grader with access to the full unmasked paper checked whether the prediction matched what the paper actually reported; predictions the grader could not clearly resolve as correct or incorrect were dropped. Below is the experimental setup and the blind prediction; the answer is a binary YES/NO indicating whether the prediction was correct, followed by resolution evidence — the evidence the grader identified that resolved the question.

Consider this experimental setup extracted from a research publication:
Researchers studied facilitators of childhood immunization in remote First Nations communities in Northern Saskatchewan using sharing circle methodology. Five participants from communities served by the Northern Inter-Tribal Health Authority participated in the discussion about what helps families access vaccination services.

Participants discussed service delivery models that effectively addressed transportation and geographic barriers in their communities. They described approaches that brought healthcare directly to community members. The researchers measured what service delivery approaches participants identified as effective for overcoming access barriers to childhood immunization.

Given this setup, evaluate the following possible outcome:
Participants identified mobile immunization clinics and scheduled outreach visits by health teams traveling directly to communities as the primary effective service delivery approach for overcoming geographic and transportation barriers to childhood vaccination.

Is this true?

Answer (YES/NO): NO